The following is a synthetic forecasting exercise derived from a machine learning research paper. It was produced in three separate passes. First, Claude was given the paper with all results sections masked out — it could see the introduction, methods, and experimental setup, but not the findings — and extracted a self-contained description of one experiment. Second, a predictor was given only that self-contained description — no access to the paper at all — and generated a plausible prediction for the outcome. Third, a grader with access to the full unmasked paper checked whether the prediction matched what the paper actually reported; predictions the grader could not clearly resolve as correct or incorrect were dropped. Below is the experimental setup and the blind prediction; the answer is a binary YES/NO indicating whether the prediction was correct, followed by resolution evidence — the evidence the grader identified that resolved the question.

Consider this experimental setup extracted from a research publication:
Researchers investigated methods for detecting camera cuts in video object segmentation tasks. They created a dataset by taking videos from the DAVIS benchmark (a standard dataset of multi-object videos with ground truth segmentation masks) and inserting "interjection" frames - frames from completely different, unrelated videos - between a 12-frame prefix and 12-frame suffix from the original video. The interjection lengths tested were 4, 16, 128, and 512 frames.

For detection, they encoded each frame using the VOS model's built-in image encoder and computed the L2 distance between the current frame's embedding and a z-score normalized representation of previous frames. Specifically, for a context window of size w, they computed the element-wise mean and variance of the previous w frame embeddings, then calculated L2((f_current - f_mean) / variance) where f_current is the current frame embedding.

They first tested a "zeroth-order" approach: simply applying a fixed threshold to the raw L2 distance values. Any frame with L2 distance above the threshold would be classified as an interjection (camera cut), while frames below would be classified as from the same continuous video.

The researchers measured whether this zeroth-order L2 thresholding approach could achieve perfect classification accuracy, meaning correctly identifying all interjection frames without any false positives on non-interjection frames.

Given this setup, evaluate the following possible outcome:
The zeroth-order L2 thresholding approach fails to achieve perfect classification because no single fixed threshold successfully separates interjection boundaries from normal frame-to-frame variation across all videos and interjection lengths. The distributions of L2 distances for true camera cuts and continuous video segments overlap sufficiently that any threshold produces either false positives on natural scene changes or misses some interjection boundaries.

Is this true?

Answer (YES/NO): YES